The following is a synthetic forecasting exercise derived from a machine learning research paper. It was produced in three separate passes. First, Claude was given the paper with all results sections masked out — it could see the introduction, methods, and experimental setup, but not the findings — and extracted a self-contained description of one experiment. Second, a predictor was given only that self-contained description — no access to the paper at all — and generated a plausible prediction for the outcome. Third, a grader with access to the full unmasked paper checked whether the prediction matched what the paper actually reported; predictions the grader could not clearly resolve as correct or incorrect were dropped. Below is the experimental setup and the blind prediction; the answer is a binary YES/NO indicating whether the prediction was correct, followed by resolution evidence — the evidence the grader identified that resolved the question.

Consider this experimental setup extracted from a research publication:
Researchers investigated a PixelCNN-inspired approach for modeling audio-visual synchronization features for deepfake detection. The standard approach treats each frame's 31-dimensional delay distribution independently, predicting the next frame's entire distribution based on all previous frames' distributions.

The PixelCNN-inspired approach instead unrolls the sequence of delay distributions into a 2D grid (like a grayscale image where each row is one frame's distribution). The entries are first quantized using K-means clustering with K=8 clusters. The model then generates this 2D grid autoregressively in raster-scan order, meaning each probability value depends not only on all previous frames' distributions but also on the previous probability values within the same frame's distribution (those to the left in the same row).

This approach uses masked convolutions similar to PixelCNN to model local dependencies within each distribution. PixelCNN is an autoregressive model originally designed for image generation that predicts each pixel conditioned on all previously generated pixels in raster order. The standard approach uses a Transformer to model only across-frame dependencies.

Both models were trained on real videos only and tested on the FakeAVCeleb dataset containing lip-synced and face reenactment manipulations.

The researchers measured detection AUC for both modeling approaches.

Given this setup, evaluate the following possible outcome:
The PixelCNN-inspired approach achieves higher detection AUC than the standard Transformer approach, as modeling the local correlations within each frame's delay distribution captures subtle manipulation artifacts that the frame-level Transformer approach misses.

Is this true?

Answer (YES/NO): NO